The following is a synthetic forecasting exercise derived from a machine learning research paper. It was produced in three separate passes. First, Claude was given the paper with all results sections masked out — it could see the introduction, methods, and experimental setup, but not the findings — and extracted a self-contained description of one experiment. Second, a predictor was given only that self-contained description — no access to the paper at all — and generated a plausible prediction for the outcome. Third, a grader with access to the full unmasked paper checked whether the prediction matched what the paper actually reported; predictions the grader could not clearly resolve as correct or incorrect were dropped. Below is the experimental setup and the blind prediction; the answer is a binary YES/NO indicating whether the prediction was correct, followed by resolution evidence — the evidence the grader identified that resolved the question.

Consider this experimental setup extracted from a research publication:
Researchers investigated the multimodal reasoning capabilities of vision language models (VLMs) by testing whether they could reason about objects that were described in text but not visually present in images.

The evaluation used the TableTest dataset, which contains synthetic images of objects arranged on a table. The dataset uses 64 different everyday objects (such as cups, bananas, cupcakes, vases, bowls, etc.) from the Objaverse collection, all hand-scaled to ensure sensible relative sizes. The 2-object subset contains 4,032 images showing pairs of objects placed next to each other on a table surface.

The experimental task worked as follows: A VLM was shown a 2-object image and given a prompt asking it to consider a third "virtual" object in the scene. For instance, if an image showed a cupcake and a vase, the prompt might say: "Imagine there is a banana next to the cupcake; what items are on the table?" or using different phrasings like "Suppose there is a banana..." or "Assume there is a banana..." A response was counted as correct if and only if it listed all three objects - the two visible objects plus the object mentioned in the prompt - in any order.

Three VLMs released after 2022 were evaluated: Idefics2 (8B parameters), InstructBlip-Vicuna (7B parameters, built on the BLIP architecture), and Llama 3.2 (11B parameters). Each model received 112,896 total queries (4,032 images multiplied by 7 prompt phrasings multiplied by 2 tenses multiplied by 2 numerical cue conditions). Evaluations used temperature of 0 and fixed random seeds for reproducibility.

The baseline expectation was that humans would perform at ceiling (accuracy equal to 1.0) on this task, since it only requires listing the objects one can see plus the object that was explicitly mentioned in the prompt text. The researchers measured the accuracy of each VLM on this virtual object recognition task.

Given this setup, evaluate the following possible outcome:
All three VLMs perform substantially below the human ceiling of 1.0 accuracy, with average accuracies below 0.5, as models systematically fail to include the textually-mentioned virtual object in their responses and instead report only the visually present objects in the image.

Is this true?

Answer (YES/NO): NO